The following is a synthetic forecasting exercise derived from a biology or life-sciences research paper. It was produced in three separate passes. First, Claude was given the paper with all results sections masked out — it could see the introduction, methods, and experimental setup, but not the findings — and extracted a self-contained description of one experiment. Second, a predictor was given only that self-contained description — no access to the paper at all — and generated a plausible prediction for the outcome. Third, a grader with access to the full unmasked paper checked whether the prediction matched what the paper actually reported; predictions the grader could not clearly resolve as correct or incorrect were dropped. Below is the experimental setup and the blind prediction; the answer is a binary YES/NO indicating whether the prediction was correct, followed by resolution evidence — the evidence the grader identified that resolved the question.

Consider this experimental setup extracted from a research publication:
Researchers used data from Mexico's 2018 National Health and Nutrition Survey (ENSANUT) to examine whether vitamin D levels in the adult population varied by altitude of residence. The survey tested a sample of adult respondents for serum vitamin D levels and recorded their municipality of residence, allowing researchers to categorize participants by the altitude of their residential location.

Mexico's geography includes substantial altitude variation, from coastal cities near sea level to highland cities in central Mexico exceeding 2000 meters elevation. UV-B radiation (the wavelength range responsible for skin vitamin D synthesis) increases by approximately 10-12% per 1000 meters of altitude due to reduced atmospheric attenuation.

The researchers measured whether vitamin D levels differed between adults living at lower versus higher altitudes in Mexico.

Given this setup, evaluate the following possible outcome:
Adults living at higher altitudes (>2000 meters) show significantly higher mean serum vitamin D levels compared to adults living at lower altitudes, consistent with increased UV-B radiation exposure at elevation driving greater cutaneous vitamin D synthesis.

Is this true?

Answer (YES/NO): NO